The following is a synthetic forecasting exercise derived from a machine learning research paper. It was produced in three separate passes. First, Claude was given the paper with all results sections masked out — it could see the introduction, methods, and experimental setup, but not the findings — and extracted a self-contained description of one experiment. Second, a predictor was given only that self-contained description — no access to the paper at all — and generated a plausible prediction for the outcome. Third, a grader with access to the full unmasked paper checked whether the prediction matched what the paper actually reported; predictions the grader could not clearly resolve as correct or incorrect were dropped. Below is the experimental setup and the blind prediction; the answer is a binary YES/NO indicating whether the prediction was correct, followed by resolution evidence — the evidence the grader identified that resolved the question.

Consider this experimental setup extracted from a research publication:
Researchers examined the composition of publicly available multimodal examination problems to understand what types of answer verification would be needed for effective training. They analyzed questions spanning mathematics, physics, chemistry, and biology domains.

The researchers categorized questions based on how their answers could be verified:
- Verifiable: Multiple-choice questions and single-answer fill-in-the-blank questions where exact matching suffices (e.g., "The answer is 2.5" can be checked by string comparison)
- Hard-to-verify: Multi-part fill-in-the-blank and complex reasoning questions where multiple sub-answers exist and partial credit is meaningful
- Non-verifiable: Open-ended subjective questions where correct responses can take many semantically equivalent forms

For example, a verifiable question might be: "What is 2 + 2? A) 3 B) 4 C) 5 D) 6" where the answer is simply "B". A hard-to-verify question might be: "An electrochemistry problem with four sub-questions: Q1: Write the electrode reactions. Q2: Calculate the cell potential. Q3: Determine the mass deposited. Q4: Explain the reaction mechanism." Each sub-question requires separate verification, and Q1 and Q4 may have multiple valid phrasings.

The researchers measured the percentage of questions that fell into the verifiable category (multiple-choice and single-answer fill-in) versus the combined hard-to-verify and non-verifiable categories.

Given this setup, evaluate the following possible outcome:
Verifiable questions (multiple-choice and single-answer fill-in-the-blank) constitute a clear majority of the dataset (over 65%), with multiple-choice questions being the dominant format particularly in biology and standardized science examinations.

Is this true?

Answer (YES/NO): NO